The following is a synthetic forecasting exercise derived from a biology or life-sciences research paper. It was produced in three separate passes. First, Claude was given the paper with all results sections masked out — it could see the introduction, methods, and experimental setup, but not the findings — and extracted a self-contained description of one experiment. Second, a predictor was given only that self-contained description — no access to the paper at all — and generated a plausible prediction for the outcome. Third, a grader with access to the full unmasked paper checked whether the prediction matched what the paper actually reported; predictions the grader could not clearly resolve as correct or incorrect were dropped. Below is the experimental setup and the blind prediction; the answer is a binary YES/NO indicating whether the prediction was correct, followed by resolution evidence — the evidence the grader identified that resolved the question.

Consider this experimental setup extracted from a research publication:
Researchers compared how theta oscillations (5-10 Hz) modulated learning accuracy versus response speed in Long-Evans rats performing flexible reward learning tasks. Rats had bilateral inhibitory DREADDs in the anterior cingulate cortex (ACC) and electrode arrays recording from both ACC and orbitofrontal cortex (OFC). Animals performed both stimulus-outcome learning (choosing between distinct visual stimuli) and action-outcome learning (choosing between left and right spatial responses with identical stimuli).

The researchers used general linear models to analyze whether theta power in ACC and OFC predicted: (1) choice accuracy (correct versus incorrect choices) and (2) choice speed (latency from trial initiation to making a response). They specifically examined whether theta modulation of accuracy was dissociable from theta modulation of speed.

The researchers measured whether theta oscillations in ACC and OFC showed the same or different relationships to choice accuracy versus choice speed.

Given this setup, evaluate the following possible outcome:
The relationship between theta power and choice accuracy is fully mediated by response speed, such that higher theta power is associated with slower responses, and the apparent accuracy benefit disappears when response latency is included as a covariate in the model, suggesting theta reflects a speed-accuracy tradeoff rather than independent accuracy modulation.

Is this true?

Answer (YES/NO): NO